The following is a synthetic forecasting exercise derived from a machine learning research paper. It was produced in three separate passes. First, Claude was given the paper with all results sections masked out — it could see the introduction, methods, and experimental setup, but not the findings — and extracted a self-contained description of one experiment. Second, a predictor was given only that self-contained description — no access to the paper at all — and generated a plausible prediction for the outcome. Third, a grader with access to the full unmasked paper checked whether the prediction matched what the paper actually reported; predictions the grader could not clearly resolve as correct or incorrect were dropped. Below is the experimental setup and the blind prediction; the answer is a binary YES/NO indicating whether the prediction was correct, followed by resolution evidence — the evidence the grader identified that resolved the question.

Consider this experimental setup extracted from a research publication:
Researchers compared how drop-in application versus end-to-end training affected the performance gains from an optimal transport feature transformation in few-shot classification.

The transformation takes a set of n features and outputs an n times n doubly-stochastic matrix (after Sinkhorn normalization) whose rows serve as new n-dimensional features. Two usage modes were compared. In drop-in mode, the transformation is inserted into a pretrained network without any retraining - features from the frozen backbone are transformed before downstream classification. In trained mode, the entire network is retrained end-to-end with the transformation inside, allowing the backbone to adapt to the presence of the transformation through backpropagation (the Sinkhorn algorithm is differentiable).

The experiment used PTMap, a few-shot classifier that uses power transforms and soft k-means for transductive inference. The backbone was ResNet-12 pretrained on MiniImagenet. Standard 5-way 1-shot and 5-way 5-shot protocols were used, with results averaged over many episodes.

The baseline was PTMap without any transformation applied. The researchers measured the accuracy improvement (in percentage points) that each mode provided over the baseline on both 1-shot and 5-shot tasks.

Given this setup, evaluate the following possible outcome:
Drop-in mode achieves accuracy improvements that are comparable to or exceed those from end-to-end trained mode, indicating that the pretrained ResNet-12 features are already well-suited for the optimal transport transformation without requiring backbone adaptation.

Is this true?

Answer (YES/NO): NO